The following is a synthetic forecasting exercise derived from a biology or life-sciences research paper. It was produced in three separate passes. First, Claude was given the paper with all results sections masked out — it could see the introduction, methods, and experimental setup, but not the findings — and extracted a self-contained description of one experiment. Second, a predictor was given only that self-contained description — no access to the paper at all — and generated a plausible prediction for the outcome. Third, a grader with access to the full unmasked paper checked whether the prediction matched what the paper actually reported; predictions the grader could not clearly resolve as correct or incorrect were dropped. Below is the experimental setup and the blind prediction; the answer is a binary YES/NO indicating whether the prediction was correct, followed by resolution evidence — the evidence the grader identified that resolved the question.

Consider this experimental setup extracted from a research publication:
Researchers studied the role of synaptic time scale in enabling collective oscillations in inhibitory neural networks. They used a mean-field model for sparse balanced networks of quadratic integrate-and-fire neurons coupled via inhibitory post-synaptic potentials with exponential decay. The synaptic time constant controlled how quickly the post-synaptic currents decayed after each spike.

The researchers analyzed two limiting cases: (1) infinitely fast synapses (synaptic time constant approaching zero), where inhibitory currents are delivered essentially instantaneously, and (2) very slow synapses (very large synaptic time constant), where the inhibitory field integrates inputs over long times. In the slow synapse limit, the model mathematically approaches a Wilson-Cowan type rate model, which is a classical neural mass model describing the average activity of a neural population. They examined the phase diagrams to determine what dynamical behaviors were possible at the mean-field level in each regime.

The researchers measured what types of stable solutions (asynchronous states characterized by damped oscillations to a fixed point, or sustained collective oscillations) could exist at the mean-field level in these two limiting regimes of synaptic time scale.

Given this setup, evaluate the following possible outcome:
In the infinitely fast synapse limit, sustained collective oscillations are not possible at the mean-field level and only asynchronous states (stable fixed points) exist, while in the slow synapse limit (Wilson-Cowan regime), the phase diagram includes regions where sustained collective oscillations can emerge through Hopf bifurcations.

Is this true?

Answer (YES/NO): NO